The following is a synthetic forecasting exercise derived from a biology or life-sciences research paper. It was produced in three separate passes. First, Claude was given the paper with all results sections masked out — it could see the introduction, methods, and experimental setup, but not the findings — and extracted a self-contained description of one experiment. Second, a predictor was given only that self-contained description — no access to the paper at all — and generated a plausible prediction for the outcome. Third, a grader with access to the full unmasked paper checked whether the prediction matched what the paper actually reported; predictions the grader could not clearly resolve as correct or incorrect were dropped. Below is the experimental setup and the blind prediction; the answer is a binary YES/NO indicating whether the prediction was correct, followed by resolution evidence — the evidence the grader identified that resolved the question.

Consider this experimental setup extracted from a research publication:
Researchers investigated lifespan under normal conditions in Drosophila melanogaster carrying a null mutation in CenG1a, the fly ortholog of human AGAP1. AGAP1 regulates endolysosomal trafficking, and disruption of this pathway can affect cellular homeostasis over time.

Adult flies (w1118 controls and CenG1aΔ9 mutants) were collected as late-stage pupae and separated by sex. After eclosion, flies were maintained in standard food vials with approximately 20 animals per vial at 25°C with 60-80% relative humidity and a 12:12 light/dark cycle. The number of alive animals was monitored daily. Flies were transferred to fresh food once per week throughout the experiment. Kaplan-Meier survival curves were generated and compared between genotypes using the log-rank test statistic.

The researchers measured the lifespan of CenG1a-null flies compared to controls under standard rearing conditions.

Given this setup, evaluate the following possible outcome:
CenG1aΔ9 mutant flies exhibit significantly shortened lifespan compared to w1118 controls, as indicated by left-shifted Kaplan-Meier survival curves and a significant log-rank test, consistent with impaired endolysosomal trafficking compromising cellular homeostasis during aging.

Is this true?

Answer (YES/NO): YES